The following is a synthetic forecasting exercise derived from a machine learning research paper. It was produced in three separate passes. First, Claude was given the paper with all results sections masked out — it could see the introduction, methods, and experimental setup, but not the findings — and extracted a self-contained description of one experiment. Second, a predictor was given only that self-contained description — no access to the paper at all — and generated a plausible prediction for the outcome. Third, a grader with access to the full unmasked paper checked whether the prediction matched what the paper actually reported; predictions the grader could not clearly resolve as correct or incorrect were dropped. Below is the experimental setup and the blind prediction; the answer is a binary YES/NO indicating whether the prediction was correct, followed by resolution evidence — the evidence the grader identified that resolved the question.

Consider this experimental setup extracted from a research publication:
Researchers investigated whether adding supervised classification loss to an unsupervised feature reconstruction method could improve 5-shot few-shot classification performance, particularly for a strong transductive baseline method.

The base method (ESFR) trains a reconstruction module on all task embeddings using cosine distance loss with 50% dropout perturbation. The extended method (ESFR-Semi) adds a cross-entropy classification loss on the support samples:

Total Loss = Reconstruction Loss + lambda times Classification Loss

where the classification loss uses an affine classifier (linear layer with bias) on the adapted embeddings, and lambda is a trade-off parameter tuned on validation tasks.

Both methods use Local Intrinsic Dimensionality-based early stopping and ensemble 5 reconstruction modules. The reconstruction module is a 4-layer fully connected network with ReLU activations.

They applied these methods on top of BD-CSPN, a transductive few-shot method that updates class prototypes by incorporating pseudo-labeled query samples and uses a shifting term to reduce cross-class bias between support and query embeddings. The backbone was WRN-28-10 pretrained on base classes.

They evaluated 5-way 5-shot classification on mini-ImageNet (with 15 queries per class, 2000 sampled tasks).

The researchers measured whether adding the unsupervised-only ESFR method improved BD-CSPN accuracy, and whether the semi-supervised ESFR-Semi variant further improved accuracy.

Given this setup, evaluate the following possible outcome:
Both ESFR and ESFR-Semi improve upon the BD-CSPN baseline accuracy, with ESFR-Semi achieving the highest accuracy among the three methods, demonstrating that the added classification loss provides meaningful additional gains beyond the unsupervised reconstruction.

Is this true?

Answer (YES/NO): YES